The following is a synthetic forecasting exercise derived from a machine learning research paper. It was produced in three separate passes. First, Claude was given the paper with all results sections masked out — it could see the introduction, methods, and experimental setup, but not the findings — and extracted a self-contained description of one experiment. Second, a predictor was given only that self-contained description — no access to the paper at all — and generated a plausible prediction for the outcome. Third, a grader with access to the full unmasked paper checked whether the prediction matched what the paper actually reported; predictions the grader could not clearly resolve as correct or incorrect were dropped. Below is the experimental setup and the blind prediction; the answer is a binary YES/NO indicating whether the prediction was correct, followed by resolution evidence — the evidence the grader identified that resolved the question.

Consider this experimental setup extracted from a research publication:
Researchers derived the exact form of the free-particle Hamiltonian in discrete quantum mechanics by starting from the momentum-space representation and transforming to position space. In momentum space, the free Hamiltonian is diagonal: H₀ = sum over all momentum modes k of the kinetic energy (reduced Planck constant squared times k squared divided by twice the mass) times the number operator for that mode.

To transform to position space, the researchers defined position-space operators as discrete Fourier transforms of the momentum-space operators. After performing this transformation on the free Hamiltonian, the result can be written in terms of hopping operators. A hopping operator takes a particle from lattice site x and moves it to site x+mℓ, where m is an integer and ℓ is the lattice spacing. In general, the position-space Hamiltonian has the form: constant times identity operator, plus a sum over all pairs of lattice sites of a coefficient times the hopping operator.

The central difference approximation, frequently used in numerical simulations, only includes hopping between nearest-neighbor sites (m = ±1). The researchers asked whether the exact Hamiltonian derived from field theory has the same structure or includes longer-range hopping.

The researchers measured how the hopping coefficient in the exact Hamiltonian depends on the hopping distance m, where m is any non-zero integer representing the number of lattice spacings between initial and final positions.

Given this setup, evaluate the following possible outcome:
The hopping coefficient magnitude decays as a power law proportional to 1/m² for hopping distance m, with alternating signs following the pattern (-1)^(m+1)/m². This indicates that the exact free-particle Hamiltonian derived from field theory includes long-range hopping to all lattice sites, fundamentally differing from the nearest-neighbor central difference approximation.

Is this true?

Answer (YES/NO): NO